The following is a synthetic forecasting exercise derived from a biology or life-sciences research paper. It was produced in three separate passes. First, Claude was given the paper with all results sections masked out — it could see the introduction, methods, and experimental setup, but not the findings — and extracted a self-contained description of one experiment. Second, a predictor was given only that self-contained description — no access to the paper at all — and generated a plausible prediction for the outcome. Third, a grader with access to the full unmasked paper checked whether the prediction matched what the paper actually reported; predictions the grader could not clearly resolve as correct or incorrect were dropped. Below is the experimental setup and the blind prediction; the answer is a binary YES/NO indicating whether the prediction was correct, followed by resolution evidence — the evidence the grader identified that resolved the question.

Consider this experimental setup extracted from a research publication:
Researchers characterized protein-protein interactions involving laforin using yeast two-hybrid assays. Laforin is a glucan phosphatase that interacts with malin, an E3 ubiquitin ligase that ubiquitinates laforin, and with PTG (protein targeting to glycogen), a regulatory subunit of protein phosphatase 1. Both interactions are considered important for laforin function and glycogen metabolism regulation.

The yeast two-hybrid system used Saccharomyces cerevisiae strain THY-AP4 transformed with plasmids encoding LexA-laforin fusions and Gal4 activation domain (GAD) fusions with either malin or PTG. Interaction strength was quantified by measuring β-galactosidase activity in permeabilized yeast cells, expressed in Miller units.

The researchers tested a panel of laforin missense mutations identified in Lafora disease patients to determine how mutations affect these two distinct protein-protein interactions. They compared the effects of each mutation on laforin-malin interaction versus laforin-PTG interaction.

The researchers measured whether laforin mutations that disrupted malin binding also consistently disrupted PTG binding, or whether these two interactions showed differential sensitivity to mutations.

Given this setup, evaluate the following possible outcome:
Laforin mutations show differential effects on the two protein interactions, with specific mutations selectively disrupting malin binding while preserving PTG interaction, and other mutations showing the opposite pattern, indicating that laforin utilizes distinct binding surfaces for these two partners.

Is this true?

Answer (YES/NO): YES